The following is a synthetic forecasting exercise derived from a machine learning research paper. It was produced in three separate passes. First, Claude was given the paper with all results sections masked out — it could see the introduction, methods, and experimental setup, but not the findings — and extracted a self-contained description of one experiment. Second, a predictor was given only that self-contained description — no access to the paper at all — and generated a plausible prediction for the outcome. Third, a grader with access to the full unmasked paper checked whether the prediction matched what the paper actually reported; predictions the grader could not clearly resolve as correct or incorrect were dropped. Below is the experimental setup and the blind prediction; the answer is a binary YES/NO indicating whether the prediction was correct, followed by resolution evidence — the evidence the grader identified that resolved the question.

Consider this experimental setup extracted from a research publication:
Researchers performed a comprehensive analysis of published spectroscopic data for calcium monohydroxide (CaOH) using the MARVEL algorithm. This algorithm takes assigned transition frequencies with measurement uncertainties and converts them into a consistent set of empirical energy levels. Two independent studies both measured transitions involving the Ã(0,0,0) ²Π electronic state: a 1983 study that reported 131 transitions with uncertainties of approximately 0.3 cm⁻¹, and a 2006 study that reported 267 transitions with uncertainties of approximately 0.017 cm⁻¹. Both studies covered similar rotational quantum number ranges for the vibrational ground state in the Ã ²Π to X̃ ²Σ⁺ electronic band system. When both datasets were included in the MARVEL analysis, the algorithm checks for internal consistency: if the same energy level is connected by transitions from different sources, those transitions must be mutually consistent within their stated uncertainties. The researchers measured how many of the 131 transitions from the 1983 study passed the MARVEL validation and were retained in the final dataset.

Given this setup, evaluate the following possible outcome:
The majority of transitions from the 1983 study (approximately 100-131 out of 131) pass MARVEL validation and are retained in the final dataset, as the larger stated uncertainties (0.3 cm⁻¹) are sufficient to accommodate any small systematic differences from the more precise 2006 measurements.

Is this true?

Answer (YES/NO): YES